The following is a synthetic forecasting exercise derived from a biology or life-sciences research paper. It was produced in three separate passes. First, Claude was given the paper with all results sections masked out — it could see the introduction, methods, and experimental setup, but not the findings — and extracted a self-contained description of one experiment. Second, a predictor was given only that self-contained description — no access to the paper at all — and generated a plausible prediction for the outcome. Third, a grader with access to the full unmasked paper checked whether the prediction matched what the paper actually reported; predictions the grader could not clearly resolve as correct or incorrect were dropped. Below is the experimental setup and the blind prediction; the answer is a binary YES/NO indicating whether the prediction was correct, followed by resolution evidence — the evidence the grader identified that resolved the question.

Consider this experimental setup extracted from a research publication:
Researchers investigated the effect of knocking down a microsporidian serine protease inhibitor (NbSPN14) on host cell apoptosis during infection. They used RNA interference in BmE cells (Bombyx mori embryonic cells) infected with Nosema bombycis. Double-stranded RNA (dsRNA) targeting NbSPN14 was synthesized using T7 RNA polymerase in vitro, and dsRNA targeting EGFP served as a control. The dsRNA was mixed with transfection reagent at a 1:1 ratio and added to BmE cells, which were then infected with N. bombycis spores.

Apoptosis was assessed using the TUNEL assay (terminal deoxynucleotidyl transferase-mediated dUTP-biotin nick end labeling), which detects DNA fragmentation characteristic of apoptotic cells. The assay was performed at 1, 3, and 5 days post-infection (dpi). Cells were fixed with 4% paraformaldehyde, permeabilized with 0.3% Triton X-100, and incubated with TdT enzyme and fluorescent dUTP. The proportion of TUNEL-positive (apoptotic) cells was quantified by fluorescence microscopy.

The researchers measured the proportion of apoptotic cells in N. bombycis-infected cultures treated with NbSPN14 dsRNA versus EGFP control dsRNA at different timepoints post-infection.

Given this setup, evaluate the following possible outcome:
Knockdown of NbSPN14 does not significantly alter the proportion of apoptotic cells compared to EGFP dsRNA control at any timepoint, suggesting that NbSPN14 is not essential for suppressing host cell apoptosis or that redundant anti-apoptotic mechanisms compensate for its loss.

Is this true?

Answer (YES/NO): NO